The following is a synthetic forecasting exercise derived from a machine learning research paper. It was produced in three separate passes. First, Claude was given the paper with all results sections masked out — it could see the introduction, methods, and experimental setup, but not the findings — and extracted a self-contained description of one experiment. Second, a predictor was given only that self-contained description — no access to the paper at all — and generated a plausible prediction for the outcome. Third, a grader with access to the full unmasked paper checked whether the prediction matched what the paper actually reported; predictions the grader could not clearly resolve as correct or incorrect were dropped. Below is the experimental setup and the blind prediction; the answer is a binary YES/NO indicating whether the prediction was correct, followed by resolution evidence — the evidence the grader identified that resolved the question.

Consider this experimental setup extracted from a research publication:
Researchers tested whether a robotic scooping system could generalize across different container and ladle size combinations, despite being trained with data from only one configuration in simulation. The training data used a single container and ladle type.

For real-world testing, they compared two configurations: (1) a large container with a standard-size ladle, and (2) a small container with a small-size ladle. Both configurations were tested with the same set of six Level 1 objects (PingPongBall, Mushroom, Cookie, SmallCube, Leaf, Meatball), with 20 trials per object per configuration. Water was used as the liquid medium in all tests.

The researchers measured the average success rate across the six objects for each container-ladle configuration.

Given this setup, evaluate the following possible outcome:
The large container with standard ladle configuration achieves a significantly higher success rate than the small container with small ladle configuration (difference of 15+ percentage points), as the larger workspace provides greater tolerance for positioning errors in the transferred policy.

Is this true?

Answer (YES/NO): NO